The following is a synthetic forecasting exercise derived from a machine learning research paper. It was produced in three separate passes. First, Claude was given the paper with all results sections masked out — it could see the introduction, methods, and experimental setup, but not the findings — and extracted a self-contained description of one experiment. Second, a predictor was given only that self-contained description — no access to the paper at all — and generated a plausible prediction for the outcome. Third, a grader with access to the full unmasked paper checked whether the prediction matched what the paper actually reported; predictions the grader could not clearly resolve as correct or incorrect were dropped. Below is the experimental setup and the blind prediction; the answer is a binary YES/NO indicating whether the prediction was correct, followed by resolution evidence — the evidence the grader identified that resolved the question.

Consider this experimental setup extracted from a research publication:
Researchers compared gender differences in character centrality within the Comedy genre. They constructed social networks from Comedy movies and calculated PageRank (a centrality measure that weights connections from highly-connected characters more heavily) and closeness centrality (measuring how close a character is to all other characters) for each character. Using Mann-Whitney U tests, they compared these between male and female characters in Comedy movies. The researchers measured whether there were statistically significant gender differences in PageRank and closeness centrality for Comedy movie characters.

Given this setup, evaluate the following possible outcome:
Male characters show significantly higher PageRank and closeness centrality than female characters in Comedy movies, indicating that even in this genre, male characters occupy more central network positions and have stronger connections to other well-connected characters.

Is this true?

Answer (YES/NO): YES